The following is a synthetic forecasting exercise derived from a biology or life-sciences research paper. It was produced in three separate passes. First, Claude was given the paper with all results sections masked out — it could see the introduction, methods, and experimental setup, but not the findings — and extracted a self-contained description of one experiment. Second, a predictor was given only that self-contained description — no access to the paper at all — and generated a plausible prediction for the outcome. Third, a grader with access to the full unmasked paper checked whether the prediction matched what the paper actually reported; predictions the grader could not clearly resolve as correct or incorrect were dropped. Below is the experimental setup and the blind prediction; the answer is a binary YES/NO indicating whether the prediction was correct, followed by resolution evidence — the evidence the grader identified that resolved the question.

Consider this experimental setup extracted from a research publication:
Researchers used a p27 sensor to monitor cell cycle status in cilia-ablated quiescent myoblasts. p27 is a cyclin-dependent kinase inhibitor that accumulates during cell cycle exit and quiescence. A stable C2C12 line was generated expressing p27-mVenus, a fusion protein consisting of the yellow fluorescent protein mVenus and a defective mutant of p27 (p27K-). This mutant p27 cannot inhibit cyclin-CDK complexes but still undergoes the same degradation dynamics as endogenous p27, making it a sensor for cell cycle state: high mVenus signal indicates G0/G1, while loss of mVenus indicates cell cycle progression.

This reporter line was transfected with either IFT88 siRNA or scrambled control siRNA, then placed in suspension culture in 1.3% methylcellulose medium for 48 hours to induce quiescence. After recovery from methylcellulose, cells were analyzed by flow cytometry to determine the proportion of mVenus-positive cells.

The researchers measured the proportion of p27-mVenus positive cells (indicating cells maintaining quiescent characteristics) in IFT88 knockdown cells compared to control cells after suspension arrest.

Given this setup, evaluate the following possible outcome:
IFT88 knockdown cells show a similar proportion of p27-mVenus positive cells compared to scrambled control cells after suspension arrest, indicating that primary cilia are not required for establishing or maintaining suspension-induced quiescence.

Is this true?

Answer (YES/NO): NO